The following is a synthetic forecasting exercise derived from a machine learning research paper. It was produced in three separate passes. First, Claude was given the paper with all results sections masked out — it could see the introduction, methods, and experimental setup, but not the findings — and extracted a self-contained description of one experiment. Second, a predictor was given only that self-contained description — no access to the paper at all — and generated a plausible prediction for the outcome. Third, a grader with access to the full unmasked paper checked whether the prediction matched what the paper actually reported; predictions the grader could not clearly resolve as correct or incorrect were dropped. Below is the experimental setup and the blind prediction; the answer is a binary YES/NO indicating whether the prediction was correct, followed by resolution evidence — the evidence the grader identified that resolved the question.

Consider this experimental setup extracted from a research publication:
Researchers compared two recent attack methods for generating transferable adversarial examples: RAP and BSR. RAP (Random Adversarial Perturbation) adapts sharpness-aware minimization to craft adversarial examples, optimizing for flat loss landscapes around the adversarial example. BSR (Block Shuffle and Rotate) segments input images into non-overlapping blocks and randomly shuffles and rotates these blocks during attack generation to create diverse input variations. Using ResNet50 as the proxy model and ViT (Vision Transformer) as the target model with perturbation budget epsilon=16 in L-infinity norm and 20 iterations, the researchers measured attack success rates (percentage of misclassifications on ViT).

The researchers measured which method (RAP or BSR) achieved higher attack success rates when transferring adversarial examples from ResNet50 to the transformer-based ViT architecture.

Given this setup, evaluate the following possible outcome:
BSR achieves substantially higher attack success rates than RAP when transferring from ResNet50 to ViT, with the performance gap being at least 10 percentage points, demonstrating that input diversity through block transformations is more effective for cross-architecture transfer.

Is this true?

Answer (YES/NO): YES